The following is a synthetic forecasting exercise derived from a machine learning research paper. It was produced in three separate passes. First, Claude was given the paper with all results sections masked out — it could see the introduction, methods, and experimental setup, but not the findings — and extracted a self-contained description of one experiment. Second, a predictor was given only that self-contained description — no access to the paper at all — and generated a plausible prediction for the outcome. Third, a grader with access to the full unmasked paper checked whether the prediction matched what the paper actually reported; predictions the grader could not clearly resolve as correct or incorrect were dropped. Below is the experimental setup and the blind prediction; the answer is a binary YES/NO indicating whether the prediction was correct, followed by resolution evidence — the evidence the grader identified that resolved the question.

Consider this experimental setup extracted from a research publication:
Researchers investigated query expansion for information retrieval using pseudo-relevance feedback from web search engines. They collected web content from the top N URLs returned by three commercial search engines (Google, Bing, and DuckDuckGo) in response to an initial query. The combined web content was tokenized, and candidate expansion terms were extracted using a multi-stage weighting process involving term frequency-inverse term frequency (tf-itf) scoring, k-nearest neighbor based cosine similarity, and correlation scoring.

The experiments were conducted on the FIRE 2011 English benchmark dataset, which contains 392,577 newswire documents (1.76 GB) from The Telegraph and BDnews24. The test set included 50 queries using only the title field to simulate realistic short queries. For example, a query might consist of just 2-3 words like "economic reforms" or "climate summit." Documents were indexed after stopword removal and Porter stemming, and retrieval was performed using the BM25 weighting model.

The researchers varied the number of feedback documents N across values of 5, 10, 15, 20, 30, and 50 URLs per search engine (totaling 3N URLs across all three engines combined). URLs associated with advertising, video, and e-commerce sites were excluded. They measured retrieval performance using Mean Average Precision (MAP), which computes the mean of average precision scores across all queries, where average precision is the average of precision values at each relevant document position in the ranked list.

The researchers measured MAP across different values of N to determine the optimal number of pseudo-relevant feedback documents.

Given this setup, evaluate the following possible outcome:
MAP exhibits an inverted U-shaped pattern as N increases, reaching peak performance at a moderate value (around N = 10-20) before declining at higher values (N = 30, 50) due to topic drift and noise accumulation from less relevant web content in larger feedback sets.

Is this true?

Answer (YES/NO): YES